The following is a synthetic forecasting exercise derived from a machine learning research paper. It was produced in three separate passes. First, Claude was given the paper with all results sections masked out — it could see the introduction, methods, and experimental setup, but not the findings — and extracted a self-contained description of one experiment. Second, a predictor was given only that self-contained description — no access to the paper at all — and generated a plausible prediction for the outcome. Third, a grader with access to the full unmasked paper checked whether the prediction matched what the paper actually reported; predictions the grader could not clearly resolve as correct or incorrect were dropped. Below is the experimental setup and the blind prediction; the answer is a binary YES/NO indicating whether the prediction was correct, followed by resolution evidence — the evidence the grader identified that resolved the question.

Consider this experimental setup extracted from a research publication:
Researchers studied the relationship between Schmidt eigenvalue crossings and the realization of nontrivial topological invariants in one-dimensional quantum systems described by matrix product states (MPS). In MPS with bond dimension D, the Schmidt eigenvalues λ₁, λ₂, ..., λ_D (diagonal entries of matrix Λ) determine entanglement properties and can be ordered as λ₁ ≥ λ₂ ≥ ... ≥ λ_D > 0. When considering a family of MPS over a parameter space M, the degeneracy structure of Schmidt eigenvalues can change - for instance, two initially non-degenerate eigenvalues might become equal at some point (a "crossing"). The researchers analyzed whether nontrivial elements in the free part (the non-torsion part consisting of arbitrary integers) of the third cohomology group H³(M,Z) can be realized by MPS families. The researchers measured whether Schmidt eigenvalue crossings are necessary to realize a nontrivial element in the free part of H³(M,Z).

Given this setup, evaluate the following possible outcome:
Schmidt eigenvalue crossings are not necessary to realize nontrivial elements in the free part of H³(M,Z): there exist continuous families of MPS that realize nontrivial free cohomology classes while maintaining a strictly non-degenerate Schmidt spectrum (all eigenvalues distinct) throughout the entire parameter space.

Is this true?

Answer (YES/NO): NO